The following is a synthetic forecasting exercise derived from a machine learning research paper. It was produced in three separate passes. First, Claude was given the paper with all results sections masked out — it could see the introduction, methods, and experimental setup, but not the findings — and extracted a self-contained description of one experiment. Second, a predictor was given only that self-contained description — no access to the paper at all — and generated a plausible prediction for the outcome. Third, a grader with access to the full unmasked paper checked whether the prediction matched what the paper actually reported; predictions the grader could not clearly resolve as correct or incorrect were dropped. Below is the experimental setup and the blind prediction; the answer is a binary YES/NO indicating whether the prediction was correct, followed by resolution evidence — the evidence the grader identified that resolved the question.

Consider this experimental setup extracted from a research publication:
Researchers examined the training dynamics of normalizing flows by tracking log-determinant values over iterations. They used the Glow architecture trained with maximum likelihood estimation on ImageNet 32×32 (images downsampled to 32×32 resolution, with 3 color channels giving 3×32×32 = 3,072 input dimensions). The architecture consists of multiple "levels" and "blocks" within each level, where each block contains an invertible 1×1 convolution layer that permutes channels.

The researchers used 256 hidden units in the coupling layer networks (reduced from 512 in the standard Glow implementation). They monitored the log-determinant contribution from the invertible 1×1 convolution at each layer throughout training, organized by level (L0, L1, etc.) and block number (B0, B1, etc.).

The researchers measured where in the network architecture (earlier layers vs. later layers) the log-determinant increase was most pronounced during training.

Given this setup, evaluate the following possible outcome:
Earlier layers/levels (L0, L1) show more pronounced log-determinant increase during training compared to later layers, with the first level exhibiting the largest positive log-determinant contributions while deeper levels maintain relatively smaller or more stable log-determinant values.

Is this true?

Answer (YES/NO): YES